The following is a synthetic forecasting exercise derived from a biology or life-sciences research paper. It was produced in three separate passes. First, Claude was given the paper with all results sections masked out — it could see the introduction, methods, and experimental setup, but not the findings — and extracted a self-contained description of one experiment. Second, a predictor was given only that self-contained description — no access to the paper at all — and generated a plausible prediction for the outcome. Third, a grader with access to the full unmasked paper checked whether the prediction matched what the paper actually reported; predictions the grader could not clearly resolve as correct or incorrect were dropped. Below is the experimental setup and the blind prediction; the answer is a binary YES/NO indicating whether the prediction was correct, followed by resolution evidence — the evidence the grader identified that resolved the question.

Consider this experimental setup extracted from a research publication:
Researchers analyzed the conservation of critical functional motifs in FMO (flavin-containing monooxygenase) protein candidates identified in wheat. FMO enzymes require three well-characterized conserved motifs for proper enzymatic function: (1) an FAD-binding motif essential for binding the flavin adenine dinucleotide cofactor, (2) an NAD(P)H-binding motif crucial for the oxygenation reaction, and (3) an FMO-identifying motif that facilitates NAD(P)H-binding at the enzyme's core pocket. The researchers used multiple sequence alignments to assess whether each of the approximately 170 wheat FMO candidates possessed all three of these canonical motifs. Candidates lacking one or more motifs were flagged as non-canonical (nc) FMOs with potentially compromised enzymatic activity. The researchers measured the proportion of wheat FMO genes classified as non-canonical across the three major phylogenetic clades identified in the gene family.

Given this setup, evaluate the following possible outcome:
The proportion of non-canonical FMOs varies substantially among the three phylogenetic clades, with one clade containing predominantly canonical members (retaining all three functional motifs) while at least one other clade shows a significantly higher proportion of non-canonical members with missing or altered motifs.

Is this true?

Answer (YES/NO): NO